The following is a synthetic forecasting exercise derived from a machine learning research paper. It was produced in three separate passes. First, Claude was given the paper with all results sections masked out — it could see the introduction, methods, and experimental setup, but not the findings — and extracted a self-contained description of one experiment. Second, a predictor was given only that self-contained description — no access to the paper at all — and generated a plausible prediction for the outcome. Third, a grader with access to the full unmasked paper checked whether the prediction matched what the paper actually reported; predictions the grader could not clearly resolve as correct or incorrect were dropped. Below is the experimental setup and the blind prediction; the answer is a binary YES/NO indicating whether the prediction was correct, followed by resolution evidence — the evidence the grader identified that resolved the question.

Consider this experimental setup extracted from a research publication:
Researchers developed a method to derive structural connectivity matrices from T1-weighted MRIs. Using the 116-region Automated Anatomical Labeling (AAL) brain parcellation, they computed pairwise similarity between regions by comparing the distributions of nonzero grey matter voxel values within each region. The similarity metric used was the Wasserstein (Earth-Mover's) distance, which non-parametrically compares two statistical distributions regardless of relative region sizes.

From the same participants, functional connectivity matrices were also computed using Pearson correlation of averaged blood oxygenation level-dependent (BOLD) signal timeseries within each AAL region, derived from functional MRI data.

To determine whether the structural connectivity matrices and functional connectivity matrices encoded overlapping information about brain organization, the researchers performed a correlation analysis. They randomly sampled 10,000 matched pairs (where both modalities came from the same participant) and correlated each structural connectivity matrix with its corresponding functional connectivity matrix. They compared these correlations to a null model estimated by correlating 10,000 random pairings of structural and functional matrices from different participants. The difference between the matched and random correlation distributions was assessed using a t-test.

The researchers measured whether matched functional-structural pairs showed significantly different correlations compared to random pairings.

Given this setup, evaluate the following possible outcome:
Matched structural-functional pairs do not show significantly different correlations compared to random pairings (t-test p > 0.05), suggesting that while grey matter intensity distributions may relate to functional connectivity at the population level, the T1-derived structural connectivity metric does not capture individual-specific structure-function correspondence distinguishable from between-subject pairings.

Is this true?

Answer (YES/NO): NO